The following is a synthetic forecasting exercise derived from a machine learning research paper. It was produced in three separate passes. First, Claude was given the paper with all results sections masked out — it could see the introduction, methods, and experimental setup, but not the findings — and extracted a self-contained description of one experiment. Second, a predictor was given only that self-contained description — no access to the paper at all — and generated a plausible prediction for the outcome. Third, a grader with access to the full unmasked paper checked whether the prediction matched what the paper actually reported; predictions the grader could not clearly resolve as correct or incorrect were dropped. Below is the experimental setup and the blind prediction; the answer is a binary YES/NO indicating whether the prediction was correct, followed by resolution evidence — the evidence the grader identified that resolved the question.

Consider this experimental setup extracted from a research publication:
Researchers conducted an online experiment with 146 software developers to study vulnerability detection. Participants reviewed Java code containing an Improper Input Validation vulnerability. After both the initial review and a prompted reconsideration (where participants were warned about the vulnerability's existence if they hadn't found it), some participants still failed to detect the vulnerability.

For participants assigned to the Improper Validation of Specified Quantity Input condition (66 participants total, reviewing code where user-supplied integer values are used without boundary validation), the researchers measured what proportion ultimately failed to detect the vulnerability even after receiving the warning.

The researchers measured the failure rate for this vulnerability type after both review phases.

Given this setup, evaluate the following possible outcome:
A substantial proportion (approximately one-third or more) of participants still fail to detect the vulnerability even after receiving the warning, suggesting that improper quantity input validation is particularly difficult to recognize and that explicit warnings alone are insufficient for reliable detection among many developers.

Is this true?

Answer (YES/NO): YES